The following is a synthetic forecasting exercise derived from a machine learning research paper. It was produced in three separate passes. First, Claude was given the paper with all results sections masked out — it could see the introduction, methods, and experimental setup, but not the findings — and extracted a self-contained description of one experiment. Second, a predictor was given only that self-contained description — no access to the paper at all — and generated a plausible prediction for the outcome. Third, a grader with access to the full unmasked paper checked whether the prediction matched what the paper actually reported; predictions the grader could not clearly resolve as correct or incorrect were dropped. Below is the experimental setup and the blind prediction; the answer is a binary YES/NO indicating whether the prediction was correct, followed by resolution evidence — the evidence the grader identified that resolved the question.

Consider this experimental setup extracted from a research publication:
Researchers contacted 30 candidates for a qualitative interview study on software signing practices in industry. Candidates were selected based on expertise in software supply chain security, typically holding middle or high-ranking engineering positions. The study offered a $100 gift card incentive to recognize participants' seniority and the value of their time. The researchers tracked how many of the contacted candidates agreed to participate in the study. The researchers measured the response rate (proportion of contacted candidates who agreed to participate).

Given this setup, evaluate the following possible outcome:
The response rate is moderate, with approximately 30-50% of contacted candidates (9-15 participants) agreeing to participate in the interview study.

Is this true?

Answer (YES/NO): NO